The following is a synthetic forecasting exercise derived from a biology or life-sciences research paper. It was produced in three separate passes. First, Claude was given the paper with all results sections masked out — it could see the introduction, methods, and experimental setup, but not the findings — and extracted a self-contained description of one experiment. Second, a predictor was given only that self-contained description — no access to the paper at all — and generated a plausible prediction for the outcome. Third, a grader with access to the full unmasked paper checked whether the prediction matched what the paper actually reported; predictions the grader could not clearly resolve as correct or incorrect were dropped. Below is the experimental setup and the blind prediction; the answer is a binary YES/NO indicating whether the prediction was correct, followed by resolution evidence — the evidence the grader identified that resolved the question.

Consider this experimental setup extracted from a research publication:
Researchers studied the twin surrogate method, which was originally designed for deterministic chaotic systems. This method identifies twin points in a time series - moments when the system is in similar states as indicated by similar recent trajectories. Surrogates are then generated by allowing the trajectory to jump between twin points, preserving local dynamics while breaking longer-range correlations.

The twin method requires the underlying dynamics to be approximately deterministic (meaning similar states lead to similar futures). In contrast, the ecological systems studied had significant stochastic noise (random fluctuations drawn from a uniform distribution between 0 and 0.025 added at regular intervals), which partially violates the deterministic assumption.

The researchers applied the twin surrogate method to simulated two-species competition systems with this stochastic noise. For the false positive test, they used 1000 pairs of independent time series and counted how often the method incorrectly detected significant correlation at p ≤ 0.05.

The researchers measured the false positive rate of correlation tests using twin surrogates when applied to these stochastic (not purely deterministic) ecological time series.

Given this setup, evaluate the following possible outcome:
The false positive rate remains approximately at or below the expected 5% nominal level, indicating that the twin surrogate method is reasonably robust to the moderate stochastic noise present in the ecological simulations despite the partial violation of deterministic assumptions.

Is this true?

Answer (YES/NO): NO